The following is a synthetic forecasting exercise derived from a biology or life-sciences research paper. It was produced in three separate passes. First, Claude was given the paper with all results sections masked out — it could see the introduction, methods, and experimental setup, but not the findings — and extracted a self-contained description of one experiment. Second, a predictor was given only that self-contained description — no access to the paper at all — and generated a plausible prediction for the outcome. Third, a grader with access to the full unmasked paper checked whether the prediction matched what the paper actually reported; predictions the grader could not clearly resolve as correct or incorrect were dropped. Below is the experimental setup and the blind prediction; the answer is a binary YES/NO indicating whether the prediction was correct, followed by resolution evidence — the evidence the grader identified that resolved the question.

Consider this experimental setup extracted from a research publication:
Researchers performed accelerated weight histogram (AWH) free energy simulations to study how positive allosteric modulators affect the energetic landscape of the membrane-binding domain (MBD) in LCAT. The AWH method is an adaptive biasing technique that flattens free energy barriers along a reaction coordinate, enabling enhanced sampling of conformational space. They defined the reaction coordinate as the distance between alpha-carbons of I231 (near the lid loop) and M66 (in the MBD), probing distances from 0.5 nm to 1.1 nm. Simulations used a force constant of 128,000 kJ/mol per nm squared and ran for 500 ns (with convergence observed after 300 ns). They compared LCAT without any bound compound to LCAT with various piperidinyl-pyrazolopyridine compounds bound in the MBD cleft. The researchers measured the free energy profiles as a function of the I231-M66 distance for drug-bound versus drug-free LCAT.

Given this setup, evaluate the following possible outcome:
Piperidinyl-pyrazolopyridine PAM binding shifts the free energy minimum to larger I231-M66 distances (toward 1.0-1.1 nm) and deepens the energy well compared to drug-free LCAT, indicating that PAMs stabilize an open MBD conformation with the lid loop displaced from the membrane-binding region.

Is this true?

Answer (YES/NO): NO